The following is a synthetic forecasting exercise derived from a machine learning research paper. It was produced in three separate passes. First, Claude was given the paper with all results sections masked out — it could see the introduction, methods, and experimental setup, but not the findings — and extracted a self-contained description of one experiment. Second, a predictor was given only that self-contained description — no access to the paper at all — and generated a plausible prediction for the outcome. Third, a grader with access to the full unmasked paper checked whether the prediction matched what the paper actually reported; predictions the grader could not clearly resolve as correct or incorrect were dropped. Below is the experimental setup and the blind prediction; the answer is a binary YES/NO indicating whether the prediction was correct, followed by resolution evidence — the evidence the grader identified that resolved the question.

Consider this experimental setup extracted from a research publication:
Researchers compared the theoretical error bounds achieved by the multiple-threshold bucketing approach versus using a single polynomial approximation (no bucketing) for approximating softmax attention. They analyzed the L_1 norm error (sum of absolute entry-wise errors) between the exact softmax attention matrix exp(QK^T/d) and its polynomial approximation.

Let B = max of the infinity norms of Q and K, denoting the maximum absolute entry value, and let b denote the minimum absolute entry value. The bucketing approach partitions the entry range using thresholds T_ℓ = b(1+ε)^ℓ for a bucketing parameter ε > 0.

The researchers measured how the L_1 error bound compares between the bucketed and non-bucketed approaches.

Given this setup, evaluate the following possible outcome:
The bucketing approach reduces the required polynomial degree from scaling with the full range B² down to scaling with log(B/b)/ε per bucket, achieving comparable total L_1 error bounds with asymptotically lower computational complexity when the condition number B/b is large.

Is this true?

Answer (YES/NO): NO